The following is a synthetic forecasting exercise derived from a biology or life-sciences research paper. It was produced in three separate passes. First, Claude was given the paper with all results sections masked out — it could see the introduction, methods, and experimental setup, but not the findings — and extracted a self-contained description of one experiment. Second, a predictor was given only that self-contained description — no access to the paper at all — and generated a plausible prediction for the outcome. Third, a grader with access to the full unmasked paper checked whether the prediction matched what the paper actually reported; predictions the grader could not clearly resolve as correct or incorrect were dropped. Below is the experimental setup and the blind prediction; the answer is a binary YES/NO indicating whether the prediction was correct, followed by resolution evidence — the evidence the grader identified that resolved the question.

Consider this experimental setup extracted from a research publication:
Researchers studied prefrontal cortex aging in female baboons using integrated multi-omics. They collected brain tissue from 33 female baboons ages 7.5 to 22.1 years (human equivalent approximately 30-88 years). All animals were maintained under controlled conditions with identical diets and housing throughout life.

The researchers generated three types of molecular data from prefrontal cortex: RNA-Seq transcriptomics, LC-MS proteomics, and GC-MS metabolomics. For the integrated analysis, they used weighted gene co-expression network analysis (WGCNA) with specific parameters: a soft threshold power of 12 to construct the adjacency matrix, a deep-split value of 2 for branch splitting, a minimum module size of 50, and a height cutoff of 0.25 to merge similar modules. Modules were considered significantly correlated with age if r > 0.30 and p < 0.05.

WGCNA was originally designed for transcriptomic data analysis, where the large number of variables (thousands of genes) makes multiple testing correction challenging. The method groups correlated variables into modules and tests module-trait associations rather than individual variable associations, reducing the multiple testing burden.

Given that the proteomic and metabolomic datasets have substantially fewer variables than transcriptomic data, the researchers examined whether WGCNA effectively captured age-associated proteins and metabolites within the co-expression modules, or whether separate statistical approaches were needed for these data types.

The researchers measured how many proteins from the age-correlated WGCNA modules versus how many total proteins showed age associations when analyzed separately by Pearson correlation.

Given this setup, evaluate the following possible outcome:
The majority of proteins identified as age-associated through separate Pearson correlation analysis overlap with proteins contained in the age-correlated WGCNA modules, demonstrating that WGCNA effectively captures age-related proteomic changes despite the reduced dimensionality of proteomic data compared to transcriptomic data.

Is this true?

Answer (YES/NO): NO